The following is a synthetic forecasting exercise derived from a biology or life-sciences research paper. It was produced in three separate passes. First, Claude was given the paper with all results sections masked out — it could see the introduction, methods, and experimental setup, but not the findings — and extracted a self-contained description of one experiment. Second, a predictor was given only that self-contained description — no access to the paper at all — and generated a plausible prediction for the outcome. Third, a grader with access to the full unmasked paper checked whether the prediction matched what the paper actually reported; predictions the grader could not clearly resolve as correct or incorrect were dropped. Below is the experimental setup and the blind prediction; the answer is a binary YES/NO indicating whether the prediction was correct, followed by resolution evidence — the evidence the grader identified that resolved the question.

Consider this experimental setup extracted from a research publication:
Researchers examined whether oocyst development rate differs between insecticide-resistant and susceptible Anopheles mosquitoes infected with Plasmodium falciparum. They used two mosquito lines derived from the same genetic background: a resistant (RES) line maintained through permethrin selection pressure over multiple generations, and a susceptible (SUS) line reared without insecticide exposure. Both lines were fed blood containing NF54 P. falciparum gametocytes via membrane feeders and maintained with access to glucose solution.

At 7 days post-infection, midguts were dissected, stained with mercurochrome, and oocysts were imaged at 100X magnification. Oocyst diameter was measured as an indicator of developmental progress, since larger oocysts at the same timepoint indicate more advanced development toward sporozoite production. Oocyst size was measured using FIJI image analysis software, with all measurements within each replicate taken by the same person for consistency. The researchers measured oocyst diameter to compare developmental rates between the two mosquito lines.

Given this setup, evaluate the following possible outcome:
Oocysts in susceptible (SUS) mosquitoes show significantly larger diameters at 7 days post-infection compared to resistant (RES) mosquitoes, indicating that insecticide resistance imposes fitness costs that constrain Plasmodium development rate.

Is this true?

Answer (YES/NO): NO